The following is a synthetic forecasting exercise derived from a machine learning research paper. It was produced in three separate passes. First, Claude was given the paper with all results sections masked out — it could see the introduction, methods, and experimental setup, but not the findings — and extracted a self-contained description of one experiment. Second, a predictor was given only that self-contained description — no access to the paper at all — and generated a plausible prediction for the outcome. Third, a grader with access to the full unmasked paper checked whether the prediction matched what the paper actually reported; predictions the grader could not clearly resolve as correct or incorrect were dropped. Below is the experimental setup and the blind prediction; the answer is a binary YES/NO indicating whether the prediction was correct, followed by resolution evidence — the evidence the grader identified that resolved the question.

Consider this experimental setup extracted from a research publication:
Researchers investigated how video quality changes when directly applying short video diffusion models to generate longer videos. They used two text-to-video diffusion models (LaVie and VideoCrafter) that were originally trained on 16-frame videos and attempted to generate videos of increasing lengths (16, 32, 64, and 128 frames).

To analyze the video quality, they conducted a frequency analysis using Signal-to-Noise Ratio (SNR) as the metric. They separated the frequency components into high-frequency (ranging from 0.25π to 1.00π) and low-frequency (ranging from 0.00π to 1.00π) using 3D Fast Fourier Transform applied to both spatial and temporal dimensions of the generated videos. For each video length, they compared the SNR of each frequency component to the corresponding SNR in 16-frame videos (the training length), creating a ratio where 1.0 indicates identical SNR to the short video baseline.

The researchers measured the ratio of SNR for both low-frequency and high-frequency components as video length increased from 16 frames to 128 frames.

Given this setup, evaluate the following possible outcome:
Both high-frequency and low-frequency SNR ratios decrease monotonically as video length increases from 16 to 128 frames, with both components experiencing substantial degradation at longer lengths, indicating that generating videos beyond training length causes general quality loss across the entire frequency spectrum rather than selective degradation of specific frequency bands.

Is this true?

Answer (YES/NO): NO